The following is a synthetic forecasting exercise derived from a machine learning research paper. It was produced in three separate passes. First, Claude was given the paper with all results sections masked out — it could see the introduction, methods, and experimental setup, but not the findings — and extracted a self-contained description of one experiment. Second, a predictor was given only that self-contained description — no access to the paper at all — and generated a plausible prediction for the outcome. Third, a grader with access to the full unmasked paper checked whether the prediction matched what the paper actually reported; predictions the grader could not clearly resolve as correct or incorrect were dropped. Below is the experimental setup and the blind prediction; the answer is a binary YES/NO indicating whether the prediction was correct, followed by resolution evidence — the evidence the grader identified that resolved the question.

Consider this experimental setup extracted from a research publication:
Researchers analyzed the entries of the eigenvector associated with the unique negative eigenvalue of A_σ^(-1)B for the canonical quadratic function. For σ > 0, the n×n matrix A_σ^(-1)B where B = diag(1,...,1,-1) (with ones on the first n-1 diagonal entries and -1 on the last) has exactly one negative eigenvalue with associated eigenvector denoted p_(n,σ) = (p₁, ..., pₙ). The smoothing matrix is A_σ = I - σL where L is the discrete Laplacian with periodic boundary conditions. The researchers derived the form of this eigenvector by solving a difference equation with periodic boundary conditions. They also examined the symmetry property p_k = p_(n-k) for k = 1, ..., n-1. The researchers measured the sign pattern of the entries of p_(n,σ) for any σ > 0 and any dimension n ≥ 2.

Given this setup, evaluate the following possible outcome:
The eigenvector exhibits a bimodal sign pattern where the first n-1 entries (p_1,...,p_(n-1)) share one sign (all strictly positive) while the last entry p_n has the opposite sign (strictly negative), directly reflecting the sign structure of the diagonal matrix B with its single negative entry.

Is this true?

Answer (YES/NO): NO